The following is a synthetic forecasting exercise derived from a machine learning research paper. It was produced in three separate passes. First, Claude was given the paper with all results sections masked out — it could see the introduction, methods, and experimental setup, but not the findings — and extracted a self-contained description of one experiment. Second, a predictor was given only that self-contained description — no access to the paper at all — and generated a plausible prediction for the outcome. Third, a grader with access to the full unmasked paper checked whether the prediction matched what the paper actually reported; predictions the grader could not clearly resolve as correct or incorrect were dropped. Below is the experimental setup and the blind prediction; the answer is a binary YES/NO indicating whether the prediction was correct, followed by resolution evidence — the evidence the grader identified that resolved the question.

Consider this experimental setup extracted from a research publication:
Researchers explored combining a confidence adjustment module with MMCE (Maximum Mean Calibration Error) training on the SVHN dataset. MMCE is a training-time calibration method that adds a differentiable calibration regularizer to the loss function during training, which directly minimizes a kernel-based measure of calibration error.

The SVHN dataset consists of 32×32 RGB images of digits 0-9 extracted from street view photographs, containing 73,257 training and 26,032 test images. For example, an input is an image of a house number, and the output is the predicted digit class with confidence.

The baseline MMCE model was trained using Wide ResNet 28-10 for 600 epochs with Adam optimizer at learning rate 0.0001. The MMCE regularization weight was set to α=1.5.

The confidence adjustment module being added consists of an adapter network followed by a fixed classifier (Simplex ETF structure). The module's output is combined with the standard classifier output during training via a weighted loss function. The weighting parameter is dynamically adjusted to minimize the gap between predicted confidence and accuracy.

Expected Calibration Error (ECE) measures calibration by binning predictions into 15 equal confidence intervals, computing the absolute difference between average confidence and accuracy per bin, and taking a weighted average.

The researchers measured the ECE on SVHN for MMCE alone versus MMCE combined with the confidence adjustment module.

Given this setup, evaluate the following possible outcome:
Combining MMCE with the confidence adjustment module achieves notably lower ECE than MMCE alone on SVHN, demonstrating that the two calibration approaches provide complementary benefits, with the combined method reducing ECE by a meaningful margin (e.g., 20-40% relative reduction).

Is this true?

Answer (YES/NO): NO